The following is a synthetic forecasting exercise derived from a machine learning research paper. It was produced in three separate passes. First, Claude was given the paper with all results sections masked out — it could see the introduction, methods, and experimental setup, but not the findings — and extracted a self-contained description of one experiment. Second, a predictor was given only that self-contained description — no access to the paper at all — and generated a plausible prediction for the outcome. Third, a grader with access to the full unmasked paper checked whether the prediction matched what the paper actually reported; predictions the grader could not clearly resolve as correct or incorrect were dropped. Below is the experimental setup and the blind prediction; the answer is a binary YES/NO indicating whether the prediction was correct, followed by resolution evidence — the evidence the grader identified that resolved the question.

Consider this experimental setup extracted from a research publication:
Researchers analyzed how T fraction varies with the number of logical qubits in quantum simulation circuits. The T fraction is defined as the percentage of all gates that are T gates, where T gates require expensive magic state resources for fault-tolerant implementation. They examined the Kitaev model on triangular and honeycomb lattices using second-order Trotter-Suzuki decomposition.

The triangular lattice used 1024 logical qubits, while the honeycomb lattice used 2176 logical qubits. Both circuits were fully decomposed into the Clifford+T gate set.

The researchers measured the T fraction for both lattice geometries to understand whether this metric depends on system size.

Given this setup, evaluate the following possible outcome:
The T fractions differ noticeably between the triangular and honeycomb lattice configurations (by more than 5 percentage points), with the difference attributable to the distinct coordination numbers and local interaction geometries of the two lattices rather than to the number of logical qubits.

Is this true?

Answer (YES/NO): NO